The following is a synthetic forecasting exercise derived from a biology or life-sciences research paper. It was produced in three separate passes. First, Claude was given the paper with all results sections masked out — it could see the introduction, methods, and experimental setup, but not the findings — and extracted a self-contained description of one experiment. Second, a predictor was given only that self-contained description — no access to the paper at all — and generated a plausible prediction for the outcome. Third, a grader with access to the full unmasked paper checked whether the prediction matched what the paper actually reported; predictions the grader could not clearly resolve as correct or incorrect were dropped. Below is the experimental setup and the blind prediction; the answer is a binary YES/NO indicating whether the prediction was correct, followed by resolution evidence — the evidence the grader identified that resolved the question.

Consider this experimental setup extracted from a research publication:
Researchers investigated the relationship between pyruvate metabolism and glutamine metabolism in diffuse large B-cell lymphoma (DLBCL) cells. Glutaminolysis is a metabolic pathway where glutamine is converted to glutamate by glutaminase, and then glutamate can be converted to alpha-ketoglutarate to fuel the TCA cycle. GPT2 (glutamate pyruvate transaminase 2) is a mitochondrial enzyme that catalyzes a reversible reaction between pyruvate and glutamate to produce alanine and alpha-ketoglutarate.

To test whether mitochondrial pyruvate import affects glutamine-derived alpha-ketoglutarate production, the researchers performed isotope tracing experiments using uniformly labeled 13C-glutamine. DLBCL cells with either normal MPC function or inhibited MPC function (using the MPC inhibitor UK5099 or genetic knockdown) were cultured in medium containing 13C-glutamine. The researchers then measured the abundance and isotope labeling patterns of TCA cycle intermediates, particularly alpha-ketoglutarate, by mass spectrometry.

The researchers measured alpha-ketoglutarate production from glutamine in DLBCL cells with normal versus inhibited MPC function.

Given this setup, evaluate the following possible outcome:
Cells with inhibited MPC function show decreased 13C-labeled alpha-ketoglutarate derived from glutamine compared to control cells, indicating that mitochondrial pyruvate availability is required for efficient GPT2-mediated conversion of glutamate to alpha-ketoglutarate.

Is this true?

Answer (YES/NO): YES